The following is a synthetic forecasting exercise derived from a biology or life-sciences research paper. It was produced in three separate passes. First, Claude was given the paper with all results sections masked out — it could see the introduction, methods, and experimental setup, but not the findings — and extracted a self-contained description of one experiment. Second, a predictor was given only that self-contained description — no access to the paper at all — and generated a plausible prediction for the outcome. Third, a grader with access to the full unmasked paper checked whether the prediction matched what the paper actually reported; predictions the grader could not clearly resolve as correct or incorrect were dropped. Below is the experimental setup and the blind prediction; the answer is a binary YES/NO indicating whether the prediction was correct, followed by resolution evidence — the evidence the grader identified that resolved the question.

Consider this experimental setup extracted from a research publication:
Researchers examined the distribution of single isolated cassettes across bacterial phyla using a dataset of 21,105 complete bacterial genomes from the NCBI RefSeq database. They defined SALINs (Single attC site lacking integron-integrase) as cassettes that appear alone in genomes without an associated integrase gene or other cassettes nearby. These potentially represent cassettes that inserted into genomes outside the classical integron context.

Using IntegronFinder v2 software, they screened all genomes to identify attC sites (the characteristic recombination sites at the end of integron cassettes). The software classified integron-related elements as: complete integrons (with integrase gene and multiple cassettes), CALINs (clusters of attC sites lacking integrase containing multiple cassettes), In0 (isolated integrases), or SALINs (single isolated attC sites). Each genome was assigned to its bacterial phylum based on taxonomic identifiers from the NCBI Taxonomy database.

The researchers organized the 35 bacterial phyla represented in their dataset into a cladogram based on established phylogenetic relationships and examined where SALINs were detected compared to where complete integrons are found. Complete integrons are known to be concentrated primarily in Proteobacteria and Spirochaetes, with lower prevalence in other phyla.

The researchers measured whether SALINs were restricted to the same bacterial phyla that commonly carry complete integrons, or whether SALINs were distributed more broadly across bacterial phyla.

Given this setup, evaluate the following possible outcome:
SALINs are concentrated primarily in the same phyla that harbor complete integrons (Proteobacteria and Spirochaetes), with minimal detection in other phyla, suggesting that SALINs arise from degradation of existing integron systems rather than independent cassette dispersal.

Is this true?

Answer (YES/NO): NO